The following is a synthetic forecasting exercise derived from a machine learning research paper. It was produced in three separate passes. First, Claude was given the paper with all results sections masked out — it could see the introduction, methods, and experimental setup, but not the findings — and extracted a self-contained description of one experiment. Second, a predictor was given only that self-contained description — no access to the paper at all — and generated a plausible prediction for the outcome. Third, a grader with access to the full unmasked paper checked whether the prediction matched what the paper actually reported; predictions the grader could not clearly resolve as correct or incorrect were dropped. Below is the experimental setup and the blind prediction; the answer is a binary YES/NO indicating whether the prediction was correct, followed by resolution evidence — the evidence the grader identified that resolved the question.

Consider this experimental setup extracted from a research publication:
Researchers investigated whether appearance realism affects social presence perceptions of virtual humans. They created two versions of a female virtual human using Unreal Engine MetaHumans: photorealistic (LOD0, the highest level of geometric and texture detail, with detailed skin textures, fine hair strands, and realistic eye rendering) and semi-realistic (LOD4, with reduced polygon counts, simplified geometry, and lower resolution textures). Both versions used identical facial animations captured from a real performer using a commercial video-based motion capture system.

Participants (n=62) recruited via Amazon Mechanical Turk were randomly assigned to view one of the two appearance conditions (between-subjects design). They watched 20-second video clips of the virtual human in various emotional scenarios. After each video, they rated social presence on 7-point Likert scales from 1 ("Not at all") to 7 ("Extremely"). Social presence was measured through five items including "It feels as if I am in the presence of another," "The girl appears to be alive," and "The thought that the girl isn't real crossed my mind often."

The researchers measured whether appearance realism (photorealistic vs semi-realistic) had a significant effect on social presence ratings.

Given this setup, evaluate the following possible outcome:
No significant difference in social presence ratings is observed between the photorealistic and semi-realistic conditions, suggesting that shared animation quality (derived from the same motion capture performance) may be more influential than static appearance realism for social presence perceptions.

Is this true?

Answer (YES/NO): NO